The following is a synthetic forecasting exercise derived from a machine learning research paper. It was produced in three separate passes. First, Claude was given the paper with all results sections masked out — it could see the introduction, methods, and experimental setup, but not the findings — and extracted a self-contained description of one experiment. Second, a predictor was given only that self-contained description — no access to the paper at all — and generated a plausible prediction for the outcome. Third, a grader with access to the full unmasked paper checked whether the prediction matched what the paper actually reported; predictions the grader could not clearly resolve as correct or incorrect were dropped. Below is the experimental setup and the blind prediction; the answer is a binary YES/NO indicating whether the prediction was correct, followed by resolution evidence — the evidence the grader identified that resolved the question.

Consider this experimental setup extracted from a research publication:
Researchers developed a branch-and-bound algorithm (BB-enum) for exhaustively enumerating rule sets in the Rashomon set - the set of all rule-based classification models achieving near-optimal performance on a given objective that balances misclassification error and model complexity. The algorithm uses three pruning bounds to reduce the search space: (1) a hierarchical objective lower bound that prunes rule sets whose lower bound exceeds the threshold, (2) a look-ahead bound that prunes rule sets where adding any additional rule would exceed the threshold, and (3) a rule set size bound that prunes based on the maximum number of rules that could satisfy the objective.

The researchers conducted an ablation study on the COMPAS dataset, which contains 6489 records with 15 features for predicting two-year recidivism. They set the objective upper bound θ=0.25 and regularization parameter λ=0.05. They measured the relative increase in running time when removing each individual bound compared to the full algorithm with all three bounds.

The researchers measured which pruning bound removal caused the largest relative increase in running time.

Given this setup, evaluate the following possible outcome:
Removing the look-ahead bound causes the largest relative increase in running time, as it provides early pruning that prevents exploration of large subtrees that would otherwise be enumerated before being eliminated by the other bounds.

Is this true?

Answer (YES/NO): YES